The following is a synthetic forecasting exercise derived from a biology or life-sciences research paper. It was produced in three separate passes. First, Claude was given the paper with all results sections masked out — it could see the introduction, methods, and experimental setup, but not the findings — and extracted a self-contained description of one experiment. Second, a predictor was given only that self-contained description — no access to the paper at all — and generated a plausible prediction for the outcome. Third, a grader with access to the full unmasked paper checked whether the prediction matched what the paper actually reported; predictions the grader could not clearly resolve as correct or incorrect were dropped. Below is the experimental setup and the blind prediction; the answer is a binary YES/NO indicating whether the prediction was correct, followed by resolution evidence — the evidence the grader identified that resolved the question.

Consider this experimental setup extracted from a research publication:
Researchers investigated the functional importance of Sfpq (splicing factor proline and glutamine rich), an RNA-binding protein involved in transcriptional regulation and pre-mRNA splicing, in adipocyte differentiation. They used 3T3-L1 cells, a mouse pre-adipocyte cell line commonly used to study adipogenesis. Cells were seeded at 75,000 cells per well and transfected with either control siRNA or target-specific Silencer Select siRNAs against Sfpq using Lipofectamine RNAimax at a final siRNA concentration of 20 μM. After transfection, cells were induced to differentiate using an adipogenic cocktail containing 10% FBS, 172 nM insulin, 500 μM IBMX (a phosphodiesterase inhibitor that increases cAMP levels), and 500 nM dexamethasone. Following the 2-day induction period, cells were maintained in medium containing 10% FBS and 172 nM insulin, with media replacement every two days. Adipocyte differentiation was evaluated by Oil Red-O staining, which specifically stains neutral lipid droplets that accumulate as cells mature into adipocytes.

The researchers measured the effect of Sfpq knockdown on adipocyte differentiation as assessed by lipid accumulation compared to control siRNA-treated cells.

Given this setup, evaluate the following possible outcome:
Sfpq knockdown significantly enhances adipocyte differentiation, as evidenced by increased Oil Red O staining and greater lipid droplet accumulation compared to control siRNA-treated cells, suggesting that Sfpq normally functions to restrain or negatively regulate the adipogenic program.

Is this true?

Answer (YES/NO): NO